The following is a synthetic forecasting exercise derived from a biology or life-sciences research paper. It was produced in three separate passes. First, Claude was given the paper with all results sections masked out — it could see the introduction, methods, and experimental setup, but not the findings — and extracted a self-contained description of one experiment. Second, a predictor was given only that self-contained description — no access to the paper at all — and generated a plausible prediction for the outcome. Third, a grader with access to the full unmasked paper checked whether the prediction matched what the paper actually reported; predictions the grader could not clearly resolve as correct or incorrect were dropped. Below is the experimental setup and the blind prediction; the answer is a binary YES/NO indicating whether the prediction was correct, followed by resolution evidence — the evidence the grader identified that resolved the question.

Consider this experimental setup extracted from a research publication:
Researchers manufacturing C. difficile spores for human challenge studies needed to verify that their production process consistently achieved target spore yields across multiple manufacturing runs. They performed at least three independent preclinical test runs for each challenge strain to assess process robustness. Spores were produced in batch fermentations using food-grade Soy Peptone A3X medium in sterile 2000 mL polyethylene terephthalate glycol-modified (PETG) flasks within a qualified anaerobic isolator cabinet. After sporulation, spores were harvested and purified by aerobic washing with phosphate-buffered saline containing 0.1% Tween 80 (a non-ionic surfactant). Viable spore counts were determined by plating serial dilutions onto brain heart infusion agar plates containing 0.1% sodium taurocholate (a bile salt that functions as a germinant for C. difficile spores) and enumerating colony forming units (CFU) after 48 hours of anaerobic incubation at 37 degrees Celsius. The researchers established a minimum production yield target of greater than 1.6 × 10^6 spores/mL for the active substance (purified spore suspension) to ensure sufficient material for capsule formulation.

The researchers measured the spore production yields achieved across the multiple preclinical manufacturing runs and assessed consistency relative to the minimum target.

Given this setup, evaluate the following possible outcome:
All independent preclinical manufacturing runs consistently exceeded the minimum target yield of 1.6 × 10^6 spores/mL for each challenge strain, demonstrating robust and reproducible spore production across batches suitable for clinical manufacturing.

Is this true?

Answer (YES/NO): YES